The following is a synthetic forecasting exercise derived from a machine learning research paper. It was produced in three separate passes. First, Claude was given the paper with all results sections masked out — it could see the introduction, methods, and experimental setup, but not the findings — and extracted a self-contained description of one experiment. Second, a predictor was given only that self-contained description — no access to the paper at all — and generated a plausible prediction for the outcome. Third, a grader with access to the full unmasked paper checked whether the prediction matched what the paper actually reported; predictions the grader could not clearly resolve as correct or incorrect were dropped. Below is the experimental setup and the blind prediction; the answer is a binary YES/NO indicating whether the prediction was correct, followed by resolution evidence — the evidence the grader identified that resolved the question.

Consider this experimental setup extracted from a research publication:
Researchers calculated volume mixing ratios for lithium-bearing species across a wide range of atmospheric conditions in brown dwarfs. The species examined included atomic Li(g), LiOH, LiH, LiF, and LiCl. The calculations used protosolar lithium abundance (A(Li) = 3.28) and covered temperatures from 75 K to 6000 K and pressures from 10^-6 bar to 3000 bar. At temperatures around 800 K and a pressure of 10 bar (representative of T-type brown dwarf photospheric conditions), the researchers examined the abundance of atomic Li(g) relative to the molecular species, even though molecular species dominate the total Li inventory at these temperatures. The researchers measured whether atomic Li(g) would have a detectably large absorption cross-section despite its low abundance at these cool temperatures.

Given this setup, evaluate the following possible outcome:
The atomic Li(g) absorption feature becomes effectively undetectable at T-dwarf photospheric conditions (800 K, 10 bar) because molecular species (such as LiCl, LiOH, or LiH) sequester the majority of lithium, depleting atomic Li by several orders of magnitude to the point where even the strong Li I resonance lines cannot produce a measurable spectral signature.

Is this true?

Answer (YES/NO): NO